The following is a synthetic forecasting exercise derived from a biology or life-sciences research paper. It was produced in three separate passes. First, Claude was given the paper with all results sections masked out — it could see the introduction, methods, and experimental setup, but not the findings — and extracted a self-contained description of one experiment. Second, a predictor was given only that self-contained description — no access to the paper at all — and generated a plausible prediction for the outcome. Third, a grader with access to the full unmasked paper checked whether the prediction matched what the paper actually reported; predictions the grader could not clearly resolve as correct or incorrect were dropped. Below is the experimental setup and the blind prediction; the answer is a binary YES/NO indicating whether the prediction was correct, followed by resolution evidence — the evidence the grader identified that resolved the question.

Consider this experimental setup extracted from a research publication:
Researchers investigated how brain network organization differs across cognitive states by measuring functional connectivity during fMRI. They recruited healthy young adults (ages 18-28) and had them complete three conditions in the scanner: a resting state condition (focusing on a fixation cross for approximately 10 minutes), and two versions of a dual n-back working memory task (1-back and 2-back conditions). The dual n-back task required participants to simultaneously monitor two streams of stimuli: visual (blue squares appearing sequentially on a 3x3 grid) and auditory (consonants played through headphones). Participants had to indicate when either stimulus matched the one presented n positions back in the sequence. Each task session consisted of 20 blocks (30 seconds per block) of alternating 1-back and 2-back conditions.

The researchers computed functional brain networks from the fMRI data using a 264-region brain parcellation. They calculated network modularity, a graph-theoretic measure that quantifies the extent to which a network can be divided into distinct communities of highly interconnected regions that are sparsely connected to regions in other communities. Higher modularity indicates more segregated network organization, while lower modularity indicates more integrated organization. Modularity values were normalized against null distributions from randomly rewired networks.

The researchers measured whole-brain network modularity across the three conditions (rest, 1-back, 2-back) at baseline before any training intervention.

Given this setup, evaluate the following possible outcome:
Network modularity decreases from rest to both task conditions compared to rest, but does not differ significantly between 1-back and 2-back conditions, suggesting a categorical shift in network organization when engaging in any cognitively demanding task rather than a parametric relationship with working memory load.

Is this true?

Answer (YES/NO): NO